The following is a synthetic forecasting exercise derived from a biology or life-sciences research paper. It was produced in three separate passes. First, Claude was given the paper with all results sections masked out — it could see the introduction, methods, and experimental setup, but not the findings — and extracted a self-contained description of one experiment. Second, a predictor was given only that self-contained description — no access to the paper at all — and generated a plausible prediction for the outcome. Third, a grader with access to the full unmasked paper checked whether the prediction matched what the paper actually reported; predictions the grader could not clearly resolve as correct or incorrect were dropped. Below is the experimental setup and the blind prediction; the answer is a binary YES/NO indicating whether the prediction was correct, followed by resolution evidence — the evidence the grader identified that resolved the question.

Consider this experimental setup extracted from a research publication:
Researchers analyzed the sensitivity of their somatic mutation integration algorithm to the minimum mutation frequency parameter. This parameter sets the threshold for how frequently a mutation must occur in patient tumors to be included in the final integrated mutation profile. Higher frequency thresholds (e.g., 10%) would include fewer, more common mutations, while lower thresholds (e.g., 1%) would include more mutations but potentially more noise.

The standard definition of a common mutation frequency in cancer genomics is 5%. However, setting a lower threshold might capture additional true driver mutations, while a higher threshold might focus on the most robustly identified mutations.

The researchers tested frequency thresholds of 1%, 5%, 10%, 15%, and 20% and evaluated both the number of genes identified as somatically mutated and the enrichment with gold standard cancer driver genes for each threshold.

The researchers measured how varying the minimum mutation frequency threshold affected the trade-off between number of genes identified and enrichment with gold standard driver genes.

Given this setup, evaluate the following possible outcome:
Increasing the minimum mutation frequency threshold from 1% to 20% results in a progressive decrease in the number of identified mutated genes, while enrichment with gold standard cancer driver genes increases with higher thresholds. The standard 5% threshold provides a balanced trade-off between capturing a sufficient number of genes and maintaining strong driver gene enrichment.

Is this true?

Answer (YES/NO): NO